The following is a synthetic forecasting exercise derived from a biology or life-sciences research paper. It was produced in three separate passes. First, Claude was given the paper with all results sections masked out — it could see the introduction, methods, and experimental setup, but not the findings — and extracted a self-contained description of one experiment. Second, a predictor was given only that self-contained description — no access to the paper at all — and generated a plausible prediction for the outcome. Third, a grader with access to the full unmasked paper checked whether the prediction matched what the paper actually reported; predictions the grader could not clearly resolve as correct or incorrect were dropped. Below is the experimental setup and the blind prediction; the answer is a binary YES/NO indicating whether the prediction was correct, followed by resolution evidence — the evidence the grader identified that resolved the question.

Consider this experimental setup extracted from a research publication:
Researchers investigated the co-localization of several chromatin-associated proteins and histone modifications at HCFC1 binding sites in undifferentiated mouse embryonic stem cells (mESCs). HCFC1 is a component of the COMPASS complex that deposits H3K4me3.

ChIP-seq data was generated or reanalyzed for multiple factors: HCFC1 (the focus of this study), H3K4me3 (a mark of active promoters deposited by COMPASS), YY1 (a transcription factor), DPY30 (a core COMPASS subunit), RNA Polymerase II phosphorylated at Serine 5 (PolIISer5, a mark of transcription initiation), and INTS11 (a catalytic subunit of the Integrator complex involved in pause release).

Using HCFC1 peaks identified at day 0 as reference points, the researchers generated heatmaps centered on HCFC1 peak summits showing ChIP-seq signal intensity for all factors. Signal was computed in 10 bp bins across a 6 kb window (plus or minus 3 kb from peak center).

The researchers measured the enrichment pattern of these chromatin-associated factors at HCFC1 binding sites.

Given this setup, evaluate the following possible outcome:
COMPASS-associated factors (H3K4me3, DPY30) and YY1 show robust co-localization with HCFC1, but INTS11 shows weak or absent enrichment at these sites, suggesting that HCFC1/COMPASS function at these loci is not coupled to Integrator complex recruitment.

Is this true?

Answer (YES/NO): NO